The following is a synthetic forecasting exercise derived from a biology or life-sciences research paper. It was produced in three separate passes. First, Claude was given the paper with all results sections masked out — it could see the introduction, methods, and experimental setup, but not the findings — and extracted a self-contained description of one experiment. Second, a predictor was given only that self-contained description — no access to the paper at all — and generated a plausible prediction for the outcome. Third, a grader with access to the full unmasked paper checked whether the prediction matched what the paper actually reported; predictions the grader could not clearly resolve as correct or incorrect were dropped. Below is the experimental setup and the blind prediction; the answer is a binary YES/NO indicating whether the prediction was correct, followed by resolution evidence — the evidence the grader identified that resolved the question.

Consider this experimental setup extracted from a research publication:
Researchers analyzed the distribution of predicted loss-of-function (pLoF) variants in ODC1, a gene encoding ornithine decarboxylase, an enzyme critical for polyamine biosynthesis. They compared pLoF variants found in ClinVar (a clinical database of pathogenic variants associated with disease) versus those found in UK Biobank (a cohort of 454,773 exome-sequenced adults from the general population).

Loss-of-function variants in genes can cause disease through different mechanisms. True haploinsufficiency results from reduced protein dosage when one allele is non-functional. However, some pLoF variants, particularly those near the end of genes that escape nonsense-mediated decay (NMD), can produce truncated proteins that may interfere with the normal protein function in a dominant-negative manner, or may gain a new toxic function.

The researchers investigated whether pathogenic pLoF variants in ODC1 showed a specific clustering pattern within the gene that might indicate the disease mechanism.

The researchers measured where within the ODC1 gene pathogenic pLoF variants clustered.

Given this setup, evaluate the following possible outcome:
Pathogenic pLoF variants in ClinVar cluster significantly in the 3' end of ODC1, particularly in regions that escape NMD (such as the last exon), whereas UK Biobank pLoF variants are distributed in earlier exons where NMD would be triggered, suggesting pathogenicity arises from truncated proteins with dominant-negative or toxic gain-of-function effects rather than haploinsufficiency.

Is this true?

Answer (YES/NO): YES